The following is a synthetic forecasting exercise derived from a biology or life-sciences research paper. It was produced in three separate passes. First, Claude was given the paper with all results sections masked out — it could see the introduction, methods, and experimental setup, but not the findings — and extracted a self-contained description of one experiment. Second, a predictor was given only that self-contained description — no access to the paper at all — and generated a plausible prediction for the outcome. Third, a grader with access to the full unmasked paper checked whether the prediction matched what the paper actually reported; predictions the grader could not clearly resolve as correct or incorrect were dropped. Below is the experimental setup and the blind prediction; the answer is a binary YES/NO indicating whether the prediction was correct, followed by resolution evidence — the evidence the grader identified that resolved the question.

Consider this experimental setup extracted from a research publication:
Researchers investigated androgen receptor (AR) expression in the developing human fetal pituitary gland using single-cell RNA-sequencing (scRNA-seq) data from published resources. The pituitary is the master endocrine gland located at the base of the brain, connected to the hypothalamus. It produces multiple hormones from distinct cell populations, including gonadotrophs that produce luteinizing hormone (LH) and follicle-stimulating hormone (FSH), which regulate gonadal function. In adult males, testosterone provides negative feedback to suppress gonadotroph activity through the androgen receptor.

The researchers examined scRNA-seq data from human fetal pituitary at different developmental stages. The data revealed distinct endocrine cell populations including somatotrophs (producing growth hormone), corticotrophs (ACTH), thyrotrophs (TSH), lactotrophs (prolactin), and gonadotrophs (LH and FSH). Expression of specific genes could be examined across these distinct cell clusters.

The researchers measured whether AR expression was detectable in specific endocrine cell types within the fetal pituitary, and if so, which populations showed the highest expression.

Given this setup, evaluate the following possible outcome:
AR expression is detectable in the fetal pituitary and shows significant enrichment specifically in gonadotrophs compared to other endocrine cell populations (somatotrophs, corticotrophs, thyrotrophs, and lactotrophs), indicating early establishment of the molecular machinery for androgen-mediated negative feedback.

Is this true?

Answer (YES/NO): NO